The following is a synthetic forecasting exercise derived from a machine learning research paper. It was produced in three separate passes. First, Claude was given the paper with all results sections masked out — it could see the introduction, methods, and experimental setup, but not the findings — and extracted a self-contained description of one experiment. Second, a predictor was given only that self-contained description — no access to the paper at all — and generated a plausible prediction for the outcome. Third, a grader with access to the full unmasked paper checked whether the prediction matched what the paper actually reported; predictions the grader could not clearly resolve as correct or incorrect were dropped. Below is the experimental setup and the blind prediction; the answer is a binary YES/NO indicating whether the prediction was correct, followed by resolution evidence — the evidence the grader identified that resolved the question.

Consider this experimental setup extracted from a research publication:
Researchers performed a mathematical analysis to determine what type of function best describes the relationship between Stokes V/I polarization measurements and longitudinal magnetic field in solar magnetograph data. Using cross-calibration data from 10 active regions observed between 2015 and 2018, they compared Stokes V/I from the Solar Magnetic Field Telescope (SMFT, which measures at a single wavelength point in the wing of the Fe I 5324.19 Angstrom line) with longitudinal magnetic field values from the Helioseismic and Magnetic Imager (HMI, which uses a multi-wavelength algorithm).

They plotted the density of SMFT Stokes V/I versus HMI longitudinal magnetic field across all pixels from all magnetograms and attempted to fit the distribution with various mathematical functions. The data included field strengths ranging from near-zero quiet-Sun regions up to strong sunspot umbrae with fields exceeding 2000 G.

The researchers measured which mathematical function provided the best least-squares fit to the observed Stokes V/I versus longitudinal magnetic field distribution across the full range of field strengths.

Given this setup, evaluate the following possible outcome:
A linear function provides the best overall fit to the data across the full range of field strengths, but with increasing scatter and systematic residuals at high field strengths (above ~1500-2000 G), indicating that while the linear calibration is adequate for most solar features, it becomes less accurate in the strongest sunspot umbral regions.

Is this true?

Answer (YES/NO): NO